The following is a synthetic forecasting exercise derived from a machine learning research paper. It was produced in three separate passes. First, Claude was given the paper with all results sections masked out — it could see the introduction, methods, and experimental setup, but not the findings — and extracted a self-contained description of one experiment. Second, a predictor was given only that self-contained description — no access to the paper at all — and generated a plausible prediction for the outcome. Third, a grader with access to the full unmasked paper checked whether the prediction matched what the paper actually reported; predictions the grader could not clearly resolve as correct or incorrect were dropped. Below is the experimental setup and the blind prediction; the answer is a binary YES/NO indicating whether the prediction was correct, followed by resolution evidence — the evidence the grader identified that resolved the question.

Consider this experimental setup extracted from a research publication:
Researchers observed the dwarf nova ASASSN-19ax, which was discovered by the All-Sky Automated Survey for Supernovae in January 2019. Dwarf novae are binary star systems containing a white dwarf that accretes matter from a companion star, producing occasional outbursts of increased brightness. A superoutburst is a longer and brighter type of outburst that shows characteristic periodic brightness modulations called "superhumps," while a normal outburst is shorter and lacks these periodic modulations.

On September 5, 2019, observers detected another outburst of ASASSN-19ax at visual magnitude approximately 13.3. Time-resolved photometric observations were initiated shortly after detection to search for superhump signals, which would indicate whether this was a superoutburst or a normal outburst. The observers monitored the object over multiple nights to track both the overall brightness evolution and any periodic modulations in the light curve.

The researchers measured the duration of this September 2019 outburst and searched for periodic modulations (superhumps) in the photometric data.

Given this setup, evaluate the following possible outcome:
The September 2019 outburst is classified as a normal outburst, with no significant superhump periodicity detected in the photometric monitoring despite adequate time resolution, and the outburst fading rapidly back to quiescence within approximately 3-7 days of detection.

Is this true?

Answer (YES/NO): YES